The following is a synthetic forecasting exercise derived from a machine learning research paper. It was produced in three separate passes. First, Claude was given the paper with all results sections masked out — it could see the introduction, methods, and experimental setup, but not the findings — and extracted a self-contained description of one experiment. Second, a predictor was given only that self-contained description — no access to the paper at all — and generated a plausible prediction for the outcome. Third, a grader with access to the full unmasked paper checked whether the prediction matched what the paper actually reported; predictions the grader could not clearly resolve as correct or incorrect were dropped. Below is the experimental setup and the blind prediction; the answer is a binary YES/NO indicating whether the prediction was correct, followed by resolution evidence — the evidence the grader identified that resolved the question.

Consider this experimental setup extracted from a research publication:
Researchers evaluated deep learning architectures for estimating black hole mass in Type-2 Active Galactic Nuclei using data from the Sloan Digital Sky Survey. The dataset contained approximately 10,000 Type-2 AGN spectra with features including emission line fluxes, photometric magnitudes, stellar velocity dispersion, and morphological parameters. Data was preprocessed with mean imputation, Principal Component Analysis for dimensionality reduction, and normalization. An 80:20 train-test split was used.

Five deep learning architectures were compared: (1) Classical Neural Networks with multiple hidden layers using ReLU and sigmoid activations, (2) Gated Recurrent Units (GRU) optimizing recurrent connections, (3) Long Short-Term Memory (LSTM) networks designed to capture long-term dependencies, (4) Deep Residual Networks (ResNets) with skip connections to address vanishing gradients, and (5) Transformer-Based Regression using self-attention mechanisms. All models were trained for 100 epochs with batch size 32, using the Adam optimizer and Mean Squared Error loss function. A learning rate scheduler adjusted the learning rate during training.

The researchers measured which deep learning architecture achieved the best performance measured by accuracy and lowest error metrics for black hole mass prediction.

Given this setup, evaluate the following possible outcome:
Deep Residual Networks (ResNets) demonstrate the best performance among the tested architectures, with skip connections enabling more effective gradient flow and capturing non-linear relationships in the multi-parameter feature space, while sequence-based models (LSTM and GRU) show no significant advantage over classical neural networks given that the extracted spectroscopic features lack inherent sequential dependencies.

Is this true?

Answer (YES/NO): NO